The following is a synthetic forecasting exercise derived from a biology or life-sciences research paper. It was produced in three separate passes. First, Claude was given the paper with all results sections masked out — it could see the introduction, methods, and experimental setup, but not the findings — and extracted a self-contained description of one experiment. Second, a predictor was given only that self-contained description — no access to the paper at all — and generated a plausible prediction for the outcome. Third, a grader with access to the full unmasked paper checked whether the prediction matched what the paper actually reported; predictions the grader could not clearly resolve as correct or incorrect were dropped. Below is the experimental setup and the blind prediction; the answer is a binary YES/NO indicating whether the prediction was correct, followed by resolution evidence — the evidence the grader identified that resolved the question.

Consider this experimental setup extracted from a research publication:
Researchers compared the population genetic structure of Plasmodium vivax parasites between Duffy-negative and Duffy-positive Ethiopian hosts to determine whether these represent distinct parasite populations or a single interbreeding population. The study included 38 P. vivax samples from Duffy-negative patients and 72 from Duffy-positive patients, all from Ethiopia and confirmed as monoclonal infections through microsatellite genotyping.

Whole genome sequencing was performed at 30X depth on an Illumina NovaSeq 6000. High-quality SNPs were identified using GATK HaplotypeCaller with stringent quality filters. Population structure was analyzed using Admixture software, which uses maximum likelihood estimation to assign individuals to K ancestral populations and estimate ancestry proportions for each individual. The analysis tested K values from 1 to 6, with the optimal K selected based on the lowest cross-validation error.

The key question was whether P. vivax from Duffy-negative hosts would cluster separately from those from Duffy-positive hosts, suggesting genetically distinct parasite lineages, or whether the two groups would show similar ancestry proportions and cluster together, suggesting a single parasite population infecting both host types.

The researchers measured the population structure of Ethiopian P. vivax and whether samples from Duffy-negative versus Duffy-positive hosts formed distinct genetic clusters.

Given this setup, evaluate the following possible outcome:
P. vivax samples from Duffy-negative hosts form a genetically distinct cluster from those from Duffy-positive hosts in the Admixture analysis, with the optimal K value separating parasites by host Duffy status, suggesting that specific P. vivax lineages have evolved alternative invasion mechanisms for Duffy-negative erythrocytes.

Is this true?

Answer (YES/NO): NO